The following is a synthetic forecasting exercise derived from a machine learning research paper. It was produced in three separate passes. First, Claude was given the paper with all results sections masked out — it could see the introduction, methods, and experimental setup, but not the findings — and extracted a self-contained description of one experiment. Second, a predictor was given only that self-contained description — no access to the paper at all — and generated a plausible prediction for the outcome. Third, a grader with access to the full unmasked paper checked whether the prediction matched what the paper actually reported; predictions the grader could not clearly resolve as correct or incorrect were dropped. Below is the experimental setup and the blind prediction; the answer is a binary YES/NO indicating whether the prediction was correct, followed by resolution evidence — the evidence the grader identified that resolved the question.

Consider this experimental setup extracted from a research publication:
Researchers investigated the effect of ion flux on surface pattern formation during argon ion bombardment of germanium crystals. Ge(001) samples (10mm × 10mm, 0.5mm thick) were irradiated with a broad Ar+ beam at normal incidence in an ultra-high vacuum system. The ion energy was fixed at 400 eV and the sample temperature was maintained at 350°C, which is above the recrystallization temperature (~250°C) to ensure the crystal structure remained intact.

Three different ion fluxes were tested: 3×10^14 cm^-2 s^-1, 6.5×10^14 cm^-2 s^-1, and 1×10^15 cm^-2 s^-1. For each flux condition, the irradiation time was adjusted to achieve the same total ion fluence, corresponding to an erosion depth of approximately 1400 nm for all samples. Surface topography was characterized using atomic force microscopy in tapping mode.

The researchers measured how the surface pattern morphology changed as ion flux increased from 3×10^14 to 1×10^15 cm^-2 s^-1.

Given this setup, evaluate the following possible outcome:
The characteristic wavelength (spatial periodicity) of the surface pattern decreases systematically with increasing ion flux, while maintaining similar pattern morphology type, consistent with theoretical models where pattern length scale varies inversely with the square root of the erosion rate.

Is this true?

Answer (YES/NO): NO